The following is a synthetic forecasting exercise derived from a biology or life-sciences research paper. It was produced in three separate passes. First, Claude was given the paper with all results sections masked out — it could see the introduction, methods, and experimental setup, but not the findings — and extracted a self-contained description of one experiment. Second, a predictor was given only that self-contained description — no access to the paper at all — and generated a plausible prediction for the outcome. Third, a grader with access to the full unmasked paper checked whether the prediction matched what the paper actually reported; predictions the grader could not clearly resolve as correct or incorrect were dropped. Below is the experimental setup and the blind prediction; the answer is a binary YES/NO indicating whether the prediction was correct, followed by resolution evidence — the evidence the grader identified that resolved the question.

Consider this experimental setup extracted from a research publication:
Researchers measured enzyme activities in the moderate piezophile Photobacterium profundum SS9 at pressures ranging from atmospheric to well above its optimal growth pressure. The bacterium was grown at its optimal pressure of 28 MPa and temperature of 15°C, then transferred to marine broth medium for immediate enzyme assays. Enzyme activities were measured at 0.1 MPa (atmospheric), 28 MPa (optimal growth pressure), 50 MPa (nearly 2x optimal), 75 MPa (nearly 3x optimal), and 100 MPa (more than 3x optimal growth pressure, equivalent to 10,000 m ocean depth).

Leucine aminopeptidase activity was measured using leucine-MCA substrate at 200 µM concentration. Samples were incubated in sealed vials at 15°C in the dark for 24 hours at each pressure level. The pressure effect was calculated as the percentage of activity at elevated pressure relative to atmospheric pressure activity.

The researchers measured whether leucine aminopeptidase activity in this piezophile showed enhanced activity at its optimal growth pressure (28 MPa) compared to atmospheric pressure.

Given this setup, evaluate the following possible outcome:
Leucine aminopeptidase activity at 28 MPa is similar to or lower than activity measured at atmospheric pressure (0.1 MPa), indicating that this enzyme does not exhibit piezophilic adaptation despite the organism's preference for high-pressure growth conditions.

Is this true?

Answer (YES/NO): NO